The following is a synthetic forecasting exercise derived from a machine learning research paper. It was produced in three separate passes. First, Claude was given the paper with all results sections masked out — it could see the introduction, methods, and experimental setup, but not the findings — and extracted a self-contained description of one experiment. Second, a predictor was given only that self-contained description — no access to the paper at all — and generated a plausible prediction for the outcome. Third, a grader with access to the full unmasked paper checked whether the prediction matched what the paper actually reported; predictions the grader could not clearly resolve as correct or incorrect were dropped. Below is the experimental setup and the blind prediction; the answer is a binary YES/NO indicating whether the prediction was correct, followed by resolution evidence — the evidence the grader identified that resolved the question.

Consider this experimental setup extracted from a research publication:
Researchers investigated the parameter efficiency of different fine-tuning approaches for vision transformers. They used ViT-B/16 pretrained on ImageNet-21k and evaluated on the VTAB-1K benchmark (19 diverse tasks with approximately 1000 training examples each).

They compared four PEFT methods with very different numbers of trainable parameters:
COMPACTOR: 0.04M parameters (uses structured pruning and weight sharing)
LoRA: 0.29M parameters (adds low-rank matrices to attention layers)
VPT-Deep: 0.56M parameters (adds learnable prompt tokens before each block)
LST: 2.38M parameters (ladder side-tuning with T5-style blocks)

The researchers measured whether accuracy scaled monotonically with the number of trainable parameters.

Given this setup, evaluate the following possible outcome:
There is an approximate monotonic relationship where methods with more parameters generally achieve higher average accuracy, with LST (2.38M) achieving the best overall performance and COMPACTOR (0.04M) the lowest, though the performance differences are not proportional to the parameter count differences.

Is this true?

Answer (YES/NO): NO